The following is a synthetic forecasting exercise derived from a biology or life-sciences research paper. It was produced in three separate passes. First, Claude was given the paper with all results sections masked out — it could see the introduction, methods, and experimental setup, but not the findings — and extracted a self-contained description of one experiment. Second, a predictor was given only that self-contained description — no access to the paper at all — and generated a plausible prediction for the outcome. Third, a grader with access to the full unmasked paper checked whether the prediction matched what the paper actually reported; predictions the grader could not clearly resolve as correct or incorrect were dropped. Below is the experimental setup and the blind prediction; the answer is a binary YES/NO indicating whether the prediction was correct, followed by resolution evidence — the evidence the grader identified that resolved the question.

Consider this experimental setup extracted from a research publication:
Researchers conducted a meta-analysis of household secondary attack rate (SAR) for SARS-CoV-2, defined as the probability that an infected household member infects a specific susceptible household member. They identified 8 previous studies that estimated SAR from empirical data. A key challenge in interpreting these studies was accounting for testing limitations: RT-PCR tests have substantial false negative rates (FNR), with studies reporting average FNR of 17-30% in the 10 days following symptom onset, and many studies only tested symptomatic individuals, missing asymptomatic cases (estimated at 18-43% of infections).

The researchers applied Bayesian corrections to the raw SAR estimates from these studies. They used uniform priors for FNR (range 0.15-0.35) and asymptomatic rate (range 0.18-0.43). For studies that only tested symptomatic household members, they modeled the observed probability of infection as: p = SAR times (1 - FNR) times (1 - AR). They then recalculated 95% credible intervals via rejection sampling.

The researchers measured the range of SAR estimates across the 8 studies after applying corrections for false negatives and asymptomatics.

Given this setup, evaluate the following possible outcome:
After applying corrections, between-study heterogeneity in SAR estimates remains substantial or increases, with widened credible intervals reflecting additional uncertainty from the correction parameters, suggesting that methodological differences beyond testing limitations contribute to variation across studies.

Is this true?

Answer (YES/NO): NO